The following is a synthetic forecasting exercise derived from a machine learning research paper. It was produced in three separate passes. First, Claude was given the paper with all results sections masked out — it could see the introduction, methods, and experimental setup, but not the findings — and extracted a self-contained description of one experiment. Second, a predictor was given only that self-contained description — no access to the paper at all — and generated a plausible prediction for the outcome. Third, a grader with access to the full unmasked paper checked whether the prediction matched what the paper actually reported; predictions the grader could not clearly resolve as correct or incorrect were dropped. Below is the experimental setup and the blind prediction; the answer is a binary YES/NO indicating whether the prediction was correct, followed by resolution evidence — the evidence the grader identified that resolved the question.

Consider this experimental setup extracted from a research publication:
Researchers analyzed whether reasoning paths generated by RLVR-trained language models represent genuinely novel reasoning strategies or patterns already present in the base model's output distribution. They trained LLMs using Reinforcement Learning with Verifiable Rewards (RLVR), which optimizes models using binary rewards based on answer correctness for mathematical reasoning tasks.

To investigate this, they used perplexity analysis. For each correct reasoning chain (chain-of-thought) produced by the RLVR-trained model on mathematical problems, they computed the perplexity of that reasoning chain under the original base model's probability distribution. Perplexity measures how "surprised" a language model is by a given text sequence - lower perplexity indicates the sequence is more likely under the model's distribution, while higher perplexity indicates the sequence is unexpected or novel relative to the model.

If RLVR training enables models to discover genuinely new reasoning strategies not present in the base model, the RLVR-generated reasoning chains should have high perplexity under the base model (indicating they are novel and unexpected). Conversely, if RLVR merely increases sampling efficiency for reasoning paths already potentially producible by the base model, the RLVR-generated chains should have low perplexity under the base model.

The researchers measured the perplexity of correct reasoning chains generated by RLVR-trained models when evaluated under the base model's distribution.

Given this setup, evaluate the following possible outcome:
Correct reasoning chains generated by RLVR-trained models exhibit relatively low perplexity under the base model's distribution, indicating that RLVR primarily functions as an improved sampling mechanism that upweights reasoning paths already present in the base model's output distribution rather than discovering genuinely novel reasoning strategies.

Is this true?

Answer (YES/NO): YES